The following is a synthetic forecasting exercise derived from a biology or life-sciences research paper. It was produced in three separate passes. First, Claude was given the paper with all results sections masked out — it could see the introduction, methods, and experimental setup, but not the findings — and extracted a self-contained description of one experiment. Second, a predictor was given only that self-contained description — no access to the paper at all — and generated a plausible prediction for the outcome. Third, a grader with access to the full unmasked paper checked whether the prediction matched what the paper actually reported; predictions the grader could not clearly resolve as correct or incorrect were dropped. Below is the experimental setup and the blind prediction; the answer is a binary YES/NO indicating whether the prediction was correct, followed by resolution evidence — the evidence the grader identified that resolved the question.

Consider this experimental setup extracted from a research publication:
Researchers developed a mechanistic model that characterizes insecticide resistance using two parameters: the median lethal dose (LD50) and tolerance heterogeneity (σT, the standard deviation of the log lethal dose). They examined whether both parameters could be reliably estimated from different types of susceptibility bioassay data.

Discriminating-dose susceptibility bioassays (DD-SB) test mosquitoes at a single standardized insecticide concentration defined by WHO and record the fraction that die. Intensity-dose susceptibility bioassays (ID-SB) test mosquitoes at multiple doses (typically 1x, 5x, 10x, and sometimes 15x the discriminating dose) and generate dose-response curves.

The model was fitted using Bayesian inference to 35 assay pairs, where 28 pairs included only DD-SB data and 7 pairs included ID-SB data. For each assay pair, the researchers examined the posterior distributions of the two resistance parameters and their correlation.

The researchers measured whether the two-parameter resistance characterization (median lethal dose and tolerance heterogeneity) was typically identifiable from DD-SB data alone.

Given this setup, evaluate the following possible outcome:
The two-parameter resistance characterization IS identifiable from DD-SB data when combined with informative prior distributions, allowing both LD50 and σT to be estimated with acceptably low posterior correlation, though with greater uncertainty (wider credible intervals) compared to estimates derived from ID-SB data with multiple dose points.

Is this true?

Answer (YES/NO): NO